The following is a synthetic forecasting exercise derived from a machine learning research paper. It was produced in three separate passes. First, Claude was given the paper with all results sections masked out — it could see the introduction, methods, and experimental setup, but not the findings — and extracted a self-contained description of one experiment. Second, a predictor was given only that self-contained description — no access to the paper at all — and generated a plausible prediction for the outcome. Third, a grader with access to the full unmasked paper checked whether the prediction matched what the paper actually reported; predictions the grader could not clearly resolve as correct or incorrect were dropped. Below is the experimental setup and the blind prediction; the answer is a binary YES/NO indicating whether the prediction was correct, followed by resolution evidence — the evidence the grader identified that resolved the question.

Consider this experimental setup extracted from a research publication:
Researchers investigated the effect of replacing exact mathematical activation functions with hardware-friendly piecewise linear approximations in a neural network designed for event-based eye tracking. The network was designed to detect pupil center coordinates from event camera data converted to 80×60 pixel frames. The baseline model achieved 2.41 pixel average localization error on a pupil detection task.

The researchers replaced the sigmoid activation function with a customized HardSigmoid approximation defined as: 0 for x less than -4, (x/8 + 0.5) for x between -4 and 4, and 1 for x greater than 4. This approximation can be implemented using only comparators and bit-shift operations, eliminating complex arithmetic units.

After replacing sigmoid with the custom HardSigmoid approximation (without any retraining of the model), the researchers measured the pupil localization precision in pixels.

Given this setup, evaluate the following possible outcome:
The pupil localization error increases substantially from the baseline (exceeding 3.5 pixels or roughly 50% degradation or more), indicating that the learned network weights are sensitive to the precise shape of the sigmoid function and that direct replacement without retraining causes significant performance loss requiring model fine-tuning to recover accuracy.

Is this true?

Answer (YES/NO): YES